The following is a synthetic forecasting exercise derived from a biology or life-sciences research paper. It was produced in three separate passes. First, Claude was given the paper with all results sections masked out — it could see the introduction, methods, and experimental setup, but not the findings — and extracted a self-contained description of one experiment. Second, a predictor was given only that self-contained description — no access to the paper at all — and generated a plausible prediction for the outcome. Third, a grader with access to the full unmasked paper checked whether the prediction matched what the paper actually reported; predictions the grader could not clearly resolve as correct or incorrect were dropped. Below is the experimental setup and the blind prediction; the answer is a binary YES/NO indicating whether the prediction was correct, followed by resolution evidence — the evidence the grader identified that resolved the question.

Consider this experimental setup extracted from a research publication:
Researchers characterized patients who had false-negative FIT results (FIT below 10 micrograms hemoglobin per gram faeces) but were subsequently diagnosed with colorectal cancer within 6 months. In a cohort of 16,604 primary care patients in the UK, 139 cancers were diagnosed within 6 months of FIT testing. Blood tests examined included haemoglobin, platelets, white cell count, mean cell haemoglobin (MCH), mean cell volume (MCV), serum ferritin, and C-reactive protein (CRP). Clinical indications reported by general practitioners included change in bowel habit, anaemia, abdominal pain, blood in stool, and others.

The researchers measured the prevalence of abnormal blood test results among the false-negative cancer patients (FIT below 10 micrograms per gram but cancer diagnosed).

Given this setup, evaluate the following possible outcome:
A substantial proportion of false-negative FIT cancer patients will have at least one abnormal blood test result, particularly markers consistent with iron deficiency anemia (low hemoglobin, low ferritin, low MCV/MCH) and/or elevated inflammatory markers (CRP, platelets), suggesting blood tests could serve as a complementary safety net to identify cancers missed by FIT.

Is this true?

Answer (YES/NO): NO